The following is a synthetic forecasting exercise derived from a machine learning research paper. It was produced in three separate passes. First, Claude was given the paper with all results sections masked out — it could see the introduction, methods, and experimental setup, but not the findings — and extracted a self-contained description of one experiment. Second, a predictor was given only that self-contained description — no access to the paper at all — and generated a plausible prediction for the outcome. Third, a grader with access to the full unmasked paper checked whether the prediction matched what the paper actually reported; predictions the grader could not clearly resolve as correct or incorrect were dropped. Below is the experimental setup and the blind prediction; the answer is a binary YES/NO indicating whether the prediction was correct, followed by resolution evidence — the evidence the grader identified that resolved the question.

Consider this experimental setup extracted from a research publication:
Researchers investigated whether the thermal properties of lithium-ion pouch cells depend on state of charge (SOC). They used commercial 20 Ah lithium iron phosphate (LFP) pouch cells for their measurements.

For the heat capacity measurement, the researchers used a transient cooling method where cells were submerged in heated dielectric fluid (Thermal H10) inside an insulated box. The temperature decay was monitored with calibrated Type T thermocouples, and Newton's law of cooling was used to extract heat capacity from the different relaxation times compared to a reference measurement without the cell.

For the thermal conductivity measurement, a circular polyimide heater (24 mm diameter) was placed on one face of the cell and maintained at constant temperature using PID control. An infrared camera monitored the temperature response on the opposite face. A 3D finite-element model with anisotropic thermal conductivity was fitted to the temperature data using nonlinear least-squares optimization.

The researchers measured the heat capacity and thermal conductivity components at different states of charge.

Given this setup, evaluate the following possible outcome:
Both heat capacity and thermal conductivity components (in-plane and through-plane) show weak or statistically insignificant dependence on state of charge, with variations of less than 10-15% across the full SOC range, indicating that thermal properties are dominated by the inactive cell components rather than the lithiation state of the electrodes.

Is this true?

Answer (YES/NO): YES